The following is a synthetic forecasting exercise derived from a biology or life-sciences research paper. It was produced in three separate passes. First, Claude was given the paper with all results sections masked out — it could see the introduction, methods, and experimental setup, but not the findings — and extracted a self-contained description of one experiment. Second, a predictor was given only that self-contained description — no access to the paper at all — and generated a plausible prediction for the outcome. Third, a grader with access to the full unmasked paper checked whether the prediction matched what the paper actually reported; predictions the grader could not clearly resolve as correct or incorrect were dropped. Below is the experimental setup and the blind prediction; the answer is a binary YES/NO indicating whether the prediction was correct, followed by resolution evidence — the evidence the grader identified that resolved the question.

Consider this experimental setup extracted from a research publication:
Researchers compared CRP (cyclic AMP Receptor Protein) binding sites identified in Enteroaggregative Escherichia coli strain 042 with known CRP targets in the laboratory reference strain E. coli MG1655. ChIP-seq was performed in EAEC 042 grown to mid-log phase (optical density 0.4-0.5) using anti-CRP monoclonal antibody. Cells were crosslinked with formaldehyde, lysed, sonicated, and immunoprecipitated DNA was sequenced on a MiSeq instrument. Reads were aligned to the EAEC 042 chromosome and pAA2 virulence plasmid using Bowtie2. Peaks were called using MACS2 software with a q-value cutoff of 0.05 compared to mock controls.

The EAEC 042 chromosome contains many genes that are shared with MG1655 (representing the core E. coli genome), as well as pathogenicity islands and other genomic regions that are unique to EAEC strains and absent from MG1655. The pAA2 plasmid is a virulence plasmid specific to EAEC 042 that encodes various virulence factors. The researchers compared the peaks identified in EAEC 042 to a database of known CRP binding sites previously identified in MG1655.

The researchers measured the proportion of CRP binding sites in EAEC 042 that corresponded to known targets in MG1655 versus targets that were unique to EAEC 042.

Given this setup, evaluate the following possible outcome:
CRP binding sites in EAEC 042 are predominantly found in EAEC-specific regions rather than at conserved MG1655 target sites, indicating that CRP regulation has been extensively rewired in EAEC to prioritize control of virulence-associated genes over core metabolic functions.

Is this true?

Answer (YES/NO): NO